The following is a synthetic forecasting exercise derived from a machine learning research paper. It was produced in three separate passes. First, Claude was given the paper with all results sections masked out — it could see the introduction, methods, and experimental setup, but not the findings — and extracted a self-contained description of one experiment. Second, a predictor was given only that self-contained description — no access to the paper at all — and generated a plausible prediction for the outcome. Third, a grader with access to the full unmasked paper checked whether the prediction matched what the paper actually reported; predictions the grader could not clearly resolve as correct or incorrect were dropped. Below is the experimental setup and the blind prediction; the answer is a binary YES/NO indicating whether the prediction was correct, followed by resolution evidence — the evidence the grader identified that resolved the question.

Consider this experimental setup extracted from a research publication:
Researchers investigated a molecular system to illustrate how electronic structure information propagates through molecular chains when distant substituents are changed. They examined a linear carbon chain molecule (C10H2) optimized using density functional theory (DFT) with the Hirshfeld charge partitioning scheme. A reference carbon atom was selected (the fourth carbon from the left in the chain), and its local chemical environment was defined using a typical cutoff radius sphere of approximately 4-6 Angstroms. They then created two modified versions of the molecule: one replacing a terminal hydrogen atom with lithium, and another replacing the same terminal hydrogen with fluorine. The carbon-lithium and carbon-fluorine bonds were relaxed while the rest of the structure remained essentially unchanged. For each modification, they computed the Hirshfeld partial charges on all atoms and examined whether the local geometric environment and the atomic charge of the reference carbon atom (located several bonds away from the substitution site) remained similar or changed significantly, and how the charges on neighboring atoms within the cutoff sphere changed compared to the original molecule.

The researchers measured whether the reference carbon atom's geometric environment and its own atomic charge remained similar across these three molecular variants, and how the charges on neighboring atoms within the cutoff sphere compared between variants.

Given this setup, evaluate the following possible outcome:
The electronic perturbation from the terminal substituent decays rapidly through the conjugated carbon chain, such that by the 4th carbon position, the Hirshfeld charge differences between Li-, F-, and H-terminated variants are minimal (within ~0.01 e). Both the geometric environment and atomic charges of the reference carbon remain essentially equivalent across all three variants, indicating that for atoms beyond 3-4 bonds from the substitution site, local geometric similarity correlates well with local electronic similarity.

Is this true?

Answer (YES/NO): NO